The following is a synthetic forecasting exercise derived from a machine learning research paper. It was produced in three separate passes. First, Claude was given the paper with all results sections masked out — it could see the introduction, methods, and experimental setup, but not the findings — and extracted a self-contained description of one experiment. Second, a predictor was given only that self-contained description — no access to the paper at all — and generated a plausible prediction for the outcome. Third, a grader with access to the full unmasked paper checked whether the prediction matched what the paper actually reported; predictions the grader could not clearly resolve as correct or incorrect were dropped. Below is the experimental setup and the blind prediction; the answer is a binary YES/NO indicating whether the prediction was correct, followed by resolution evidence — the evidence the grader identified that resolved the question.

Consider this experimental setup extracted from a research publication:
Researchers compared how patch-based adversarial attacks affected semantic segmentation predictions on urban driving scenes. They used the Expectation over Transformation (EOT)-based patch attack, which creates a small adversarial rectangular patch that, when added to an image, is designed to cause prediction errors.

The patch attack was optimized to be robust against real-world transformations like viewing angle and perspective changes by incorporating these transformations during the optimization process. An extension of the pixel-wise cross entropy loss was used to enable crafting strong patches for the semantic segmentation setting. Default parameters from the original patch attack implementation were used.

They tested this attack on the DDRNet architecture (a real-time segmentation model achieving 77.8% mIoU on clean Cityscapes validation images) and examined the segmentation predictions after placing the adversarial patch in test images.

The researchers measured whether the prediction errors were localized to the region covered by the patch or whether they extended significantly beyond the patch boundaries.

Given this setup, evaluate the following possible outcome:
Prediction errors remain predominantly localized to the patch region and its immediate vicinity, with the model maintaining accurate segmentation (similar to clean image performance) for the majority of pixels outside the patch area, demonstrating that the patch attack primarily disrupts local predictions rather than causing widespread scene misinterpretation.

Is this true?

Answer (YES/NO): NO